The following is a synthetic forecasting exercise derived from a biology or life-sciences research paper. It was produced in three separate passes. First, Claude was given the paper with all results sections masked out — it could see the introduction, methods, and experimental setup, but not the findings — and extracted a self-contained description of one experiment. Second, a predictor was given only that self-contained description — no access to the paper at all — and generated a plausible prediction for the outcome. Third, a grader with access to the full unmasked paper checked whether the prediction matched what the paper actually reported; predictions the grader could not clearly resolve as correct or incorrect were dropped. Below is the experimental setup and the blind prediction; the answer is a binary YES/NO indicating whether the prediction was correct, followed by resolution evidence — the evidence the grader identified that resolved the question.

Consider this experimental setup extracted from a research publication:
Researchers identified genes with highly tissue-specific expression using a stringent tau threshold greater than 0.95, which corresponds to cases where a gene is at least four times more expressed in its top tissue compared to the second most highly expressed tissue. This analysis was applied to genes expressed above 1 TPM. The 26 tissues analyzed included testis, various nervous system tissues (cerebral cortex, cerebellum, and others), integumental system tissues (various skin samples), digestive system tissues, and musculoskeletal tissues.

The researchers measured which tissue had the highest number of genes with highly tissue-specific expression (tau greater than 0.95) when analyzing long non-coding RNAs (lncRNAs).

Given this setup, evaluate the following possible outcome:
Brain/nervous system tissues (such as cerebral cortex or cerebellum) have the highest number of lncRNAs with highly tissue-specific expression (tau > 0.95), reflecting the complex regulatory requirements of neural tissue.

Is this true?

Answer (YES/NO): NO